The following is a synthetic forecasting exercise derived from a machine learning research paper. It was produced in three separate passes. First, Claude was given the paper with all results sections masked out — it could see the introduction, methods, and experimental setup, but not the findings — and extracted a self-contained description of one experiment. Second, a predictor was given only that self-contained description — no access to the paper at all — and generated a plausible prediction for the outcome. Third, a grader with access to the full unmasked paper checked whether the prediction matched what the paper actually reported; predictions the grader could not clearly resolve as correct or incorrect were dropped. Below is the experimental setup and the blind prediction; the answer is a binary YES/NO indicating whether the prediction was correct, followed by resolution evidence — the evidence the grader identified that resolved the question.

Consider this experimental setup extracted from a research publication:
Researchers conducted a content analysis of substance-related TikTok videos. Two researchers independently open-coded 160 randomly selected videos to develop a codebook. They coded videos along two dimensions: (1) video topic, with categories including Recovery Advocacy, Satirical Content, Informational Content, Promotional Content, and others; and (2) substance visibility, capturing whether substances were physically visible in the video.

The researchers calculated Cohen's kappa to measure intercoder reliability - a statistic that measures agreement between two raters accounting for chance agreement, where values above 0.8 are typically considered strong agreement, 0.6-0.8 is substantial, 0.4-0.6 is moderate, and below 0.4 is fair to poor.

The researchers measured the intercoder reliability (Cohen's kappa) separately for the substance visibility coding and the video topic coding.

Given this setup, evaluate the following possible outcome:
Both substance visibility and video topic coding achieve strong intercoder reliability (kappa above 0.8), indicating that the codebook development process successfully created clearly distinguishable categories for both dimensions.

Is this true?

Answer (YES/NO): NO